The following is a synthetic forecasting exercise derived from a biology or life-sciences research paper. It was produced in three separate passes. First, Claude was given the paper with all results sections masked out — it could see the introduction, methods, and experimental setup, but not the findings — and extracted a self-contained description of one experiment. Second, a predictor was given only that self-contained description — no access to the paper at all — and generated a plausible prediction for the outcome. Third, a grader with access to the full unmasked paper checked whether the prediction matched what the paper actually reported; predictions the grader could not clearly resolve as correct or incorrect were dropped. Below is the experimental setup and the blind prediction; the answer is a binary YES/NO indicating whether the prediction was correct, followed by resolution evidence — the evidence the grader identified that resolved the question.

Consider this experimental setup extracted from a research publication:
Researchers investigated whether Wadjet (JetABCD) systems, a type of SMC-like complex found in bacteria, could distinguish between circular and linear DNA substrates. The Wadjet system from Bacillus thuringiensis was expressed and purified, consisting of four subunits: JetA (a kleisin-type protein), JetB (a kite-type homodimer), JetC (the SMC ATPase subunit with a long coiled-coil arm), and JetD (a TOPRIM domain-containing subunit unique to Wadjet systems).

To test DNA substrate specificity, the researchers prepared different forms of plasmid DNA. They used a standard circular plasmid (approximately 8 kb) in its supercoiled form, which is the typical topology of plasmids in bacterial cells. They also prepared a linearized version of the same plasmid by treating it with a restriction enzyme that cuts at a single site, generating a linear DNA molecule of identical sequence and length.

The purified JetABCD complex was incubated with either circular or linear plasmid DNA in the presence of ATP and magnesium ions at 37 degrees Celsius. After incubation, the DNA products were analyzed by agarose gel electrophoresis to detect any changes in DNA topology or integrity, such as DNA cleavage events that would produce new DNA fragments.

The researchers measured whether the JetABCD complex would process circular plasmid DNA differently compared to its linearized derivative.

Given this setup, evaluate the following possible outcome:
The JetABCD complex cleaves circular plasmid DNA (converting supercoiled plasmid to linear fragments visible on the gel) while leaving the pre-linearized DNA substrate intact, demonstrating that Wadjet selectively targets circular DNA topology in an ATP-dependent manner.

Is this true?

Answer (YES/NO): YES